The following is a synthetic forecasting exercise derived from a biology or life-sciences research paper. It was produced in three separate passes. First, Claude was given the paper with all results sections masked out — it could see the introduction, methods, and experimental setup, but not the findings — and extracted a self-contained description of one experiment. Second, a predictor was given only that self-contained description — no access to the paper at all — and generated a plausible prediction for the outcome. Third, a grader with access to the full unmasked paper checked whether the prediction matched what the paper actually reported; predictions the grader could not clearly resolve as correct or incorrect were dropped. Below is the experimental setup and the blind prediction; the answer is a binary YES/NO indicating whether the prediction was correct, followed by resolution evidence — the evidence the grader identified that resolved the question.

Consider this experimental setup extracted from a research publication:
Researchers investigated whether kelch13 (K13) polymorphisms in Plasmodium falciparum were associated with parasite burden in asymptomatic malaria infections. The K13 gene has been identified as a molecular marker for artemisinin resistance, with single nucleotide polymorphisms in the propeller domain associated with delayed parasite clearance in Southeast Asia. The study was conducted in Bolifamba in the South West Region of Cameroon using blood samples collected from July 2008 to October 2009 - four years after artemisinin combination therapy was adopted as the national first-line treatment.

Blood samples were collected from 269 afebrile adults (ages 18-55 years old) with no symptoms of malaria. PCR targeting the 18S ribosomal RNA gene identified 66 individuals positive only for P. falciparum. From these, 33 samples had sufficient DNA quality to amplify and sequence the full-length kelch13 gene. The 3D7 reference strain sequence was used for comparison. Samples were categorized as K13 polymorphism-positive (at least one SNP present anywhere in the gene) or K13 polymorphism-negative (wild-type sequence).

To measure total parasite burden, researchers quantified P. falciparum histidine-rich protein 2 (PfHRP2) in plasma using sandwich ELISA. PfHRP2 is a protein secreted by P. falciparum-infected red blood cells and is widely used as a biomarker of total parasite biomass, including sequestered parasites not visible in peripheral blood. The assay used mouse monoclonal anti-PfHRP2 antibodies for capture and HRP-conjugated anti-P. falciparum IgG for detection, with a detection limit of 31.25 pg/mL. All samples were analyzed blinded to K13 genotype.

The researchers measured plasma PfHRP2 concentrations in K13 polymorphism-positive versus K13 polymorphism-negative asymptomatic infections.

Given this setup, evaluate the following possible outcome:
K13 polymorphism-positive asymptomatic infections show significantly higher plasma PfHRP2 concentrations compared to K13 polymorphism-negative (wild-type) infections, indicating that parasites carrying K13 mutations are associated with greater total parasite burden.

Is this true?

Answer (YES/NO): YES